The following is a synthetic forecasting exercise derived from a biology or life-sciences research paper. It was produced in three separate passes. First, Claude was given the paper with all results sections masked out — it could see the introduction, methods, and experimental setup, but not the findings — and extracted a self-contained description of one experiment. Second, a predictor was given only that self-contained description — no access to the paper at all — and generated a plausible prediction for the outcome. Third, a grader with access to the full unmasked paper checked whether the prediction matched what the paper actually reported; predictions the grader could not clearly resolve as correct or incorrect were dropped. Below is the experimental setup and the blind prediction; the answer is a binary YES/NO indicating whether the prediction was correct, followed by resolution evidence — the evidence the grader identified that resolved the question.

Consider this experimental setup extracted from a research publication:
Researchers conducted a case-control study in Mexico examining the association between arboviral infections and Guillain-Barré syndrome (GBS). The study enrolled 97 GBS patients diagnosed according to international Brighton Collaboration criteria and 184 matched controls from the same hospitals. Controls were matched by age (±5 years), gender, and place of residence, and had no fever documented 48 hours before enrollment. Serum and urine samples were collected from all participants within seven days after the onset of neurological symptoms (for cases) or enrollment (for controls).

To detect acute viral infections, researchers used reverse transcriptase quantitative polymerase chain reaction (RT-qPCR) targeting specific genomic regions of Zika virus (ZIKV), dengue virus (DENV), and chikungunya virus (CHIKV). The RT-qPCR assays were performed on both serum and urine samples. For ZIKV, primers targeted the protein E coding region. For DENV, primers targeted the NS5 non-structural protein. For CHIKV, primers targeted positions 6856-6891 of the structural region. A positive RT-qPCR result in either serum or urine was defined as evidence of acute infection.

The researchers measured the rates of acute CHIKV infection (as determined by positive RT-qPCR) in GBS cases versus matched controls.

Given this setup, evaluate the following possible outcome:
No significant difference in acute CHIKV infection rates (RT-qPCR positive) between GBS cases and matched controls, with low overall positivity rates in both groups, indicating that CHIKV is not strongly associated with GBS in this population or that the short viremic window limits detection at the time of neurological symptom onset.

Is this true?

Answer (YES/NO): YES